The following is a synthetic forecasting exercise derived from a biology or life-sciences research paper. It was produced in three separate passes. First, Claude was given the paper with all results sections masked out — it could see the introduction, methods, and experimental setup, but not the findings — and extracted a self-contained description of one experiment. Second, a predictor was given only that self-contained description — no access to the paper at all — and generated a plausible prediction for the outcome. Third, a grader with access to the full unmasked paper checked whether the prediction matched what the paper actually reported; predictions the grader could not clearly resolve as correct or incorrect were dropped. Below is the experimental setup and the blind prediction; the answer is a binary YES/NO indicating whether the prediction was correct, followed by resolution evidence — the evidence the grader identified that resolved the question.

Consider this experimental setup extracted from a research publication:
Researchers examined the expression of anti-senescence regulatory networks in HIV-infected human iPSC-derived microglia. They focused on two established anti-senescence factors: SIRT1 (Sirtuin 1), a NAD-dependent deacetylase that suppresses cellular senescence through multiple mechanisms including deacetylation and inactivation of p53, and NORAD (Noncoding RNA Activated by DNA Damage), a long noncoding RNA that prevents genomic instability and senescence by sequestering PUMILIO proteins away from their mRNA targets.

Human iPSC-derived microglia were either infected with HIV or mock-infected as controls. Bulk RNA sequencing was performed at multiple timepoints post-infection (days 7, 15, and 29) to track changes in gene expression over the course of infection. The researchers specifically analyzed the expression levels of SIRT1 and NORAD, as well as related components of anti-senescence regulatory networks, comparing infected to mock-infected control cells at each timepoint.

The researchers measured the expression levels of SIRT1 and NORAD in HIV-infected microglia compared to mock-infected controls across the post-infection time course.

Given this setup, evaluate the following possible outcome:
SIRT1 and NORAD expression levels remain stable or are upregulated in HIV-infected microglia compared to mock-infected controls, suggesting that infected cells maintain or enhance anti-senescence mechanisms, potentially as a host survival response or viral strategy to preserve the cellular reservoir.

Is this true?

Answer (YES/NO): NO